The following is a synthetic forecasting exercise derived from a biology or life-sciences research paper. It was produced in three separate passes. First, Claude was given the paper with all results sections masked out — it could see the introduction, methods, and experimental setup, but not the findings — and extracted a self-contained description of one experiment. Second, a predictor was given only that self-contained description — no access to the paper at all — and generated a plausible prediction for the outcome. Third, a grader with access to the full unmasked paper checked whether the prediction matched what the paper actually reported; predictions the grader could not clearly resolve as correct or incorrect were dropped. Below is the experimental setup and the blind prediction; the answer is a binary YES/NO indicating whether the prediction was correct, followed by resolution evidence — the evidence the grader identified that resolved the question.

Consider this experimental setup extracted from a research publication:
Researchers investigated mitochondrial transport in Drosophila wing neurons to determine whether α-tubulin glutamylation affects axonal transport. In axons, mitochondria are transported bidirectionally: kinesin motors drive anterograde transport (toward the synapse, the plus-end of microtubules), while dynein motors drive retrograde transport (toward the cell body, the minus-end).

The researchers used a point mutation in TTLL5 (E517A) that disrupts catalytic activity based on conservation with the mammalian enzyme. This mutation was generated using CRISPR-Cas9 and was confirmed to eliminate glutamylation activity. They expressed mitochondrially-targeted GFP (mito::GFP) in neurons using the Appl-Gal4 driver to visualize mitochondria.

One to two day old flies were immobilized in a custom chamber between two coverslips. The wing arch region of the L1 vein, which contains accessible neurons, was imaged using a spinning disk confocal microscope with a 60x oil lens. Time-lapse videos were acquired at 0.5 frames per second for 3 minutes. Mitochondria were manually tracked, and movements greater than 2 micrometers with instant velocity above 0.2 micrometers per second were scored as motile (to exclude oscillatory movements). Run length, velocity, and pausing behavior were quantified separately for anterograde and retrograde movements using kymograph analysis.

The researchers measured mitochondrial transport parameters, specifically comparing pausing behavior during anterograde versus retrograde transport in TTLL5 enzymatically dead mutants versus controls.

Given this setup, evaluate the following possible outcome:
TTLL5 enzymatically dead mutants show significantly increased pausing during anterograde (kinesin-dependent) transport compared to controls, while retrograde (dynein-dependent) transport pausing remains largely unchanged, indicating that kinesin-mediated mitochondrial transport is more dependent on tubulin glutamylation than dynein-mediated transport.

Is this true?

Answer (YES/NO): NO